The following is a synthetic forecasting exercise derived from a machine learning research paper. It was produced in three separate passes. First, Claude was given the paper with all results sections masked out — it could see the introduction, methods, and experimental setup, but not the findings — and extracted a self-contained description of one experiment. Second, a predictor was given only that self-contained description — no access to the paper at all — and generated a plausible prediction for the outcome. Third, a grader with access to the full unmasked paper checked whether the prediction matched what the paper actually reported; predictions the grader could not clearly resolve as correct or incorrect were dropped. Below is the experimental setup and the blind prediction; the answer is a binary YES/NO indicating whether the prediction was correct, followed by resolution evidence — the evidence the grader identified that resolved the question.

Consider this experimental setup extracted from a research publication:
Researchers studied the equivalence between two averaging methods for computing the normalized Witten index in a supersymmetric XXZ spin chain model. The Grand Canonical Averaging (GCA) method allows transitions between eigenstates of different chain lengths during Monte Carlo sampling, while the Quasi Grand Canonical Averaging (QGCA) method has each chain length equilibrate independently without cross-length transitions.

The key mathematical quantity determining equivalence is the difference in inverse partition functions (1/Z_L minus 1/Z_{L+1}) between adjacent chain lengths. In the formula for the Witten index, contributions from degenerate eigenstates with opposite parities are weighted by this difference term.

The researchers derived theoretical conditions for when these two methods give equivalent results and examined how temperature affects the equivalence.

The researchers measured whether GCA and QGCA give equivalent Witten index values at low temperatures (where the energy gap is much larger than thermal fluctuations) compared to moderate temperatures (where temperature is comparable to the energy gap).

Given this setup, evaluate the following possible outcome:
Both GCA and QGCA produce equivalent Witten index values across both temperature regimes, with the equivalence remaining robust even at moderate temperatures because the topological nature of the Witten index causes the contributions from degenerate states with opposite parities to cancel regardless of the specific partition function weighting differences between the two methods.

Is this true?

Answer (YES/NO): NO